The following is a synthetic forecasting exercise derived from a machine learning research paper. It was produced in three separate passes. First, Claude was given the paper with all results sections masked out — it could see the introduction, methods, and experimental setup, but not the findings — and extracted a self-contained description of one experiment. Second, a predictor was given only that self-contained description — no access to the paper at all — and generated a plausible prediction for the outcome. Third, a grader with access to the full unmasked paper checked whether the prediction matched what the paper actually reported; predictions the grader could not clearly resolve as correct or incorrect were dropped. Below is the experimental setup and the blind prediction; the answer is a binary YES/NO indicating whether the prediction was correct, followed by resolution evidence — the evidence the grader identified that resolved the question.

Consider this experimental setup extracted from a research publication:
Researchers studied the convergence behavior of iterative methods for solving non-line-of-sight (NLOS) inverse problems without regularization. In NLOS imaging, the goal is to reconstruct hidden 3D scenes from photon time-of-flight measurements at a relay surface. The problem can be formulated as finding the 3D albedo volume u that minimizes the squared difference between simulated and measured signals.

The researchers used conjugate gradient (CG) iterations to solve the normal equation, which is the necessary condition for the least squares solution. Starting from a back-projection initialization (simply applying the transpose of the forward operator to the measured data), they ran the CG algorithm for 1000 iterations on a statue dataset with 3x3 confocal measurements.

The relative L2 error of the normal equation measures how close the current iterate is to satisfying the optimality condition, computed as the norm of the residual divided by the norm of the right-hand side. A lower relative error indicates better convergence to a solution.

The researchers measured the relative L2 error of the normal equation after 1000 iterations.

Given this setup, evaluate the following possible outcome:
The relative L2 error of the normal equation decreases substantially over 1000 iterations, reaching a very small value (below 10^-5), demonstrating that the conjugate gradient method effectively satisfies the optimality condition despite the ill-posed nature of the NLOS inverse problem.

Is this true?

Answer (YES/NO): NO